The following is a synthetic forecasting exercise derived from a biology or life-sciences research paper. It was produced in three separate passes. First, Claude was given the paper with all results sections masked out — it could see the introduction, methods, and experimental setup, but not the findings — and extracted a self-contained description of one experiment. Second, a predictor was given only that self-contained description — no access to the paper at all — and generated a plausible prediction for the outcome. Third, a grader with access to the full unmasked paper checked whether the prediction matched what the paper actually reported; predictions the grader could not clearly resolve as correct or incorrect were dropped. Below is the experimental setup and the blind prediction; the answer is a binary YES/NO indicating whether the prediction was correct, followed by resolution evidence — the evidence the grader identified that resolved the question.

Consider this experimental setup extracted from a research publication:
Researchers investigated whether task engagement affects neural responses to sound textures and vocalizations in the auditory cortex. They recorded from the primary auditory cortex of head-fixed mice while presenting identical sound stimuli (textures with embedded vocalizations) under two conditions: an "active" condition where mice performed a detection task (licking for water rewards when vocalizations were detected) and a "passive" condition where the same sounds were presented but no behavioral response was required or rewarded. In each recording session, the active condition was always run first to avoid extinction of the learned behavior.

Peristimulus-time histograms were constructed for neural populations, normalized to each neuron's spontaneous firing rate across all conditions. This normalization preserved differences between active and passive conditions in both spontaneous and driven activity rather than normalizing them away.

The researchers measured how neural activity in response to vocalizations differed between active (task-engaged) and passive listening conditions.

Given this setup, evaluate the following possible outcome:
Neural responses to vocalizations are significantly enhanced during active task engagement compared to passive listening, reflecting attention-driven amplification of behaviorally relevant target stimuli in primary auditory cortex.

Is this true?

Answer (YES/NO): YES